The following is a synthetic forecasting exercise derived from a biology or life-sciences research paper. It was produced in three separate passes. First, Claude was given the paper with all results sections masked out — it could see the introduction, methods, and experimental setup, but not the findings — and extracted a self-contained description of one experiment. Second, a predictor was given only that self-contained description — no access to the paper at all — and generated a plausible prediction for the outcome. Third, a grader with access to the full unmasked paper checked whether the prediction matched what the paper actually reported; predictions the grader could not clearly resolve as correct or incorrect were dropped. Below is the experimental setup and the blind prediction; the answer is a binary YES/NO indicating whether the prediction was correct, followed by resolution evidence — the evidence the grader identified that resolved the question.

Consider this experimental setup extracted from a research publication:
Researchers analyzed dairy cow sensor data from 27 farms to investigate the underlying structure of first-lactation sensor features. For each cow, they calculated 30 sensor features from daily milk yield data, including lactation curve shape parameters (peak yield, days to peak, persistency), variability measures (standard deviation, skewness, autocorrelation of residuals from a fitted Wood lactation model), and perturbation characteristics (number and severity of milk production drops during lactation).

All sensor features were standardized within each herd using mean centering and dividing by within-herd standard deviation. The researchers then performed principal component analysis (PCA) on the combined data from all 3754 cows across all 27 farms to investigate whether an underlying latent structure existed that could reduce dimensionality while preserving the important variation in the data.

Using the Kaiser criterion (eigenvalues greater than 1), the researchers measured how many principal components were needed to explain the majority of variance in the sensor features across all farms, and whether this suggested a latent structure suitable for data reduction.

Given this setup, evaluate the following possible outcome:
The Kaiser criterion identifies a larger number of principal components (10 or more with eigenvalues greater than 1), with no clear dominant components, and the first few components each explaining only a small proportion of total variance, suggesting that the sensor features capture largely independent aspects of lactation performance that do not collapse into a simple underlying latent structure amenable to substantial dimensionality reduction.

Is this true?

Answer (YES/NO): NO